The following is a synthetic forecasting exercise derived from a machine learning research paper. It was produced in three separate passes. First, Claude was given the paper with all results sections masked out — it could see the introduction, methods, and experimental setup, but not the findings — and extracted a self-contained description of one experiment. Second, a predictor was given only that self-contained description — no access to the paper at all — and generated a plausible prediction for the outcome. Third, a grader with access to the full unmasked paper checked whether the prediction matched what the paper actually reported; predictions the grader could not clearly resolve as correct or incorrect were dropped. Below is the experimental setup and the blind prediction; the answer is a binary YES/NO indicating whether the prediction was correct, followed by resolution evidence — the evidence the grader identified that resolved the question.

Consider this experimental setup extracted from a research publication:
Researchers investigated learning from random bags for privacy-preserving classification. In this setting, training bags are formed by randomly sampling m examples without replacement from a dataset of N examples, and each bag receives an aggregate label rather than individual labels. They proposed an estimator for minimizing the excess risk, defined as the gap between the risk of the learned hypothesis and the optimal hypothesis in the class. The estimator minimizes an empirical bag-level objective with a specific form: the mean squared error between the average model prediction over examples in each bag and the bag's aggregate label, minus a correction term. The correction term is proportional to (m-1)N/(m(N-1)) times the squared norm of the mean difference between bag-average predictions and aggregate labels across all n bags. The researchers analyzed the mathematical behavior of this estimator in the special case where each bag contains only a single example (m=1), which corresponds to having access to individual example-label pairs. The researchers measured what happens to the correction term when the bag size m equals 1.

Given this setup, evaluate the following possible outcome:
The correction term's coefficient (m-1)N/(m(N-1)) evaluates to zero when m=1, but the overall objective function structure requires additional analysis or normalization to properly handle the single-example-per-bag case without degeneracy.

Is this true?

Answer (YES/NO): NO